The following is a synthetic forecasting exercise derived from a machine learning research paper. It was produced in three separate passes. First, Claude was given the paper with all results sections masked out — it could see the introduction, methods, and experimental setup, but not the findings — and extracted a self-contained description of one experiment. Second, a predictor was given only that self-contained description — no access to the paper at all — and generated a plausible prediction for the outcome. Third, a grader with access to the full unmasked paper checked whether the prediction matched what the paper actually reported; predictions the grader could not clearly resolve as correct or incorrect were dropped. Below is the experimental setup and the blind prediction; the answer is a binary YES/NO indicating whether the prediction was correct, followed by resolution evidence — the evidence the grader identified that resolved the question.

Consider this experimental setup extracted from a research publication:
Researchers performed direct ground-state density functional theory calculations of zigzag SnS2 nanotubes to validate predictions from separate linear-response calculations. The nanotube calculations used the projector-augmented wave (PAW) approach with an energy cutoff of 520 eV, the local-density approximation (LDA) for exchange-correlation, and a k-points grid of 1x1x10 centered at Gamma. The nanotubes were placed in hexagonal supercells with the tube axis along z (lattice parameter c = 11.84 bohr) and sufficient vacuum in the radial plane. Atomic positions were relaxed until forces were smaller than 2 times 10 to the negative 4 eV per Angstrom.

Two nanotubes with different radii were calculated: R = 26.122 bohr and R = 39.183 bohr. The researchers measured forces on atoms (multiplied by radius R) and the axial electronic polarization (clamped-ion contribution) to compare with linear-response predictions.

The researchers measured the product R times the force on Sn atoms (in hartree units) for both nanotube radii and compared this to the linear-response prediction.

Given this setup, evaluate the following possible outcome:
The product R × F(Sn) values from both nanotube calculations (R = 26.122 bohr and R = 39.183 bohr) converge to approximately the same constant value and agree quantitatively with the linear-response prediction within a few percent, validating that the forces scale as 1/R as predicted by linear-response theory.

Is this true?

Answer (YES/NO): YES